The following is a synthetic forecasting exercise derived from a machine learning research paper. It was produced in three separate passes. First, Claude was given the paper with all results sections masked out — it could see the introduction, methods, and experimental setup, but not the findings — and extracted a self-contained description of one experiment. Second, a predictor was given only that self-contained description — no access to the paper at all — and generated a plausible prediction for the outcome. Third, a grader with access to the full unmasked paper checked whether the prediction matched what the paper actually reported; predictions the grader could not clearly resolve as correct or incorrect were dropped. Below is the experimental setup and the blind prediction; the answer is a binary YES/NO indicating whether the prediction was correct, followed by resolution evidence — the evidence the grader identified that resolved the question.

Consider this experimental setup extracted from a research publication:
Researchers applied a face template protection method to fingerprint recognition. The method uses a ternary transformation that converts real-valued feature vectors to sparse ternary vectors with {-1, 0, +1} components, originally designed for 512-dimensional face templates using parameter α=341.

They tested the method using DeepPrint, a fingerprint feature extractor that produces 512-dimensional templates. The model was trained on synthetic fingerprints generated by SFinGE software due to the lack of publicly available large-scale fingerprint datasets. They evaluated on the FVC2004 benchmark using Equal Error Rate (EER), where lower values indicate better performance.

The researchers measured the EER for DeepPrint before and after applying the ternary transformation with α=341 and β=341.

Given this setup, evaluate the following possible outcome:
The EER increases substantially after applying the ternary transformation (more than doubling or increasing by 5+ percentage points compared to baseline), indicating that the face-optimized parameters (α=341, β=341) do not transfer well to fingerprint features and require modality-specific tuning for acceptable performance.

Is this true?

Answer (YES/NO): NO